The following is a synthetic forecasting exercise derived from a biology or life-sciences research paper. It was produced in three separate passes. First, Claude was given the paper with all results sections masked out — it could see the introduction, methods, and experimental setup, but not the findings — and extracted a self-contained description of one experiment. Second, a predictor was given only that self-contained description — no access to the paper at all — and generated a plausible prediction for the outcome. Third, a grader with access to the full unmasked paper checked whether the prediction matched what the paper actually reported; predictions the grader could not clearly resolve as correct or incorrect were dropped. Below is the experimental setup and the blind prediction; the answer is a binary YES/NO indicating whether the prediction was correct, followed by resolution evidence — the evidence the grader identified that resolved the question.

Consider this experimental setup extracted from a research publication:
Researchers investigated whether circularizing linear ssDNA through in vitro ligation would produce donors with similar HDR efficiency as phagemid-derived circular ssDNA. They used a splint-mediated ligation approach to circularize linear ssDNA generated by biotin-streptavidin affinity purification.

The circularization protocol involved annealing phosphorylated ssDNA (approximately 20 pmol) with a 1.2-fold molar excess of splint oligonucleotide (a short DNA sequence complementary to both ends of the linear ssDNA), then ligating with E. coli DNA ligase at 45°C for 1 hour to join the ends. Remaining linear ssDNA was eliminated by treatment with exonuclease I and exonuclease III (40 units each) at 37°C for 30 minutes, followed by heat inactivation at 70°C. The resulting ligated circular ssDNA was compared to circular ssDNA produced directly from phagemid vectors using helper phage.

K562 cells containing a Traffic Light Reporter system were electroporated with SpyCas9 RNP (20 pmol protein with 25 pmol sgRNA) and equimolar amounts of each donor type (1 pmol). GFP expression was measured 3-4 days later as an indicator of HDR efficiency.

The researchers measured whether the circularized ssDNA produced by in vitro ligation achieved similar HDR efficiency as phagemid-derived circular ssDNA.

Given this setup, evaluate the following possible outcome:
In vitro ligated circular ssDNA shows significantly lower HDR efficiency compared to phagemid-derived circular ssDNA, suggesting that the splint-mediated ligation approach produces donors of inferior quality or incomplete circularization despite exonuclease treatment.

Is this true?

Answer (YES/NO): NO